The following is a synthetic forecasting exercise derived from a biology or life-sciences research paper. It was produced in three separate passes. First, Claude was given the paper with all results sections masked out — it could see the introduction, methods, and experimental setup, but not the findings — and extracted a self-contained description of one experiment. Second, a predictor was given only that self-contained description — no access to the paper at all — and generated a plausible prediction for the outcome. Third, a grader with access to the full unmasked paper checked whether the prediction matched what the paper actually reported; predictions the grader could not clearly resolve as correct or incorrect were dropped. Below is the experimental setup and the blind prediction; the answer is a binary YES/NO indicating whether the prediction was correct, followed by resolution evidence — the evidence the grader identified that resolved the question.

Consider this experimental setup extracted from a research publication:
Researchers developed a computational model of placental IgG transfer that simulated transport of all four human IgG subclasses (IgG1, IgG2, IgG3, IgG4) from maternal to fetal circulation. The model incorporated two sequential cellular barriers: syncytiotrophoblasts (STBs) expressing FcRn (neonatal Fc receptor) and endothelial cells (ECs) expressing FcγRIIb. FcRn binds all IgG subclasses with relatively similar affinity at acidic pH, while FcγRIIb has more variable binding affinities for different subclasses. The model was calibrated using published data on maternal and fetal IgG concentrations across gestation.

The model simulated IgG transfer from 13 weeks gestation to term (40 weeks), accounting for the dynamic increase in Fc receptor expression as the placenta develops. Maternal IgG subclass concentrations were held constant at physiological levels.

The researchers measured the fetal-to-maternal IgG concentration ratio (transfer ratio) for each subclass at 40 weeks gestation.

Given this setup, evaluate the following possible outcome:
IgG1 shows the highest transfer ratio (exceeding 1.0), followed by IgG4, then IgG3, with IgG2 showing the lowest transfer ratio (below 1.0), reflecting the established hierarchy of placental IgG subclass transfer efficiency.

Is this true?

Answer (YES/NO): NO